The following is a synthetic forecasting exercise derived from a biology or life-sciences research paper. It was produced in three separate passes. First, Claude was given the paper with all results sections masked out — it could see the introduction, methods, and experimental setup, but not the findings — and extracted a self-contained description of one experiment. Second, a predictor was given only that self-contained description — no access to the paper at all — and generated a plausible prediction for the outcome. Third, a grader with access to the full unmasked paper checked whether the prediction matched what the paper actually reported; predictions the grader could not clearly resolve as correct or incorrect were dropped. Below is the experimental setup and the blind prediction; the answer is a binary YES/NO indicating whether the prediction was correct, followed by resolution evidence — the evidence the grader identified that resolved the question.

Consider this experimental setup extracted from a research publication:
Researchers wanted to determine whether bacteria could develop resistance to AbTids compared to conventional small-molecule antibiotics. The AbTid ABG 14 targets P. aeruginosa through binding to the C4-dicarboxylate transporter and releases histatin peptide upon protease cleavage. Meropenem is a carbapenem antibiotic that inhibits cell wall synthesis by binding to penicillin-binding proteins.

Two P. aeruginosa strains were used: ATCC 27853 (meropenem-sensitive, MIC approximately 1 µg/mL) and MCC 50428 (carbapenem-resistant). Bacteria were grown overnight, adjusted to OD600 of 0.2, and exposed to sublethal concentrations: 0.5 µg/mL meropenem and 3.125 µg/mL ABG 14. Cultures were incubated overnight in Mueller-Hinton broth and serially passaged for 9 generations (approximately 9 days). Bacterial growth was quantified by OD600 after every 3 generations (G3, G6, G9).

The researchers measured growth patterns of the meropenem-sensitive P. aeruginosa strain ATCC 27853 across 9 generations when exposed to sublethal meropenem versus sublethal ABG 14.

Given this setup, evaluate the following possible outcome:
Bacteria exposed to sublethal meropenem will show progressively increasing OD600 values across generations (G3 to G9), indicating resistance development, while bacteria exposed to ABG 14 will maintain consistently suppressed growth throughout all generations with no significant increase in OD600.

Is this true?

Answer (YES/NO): YES